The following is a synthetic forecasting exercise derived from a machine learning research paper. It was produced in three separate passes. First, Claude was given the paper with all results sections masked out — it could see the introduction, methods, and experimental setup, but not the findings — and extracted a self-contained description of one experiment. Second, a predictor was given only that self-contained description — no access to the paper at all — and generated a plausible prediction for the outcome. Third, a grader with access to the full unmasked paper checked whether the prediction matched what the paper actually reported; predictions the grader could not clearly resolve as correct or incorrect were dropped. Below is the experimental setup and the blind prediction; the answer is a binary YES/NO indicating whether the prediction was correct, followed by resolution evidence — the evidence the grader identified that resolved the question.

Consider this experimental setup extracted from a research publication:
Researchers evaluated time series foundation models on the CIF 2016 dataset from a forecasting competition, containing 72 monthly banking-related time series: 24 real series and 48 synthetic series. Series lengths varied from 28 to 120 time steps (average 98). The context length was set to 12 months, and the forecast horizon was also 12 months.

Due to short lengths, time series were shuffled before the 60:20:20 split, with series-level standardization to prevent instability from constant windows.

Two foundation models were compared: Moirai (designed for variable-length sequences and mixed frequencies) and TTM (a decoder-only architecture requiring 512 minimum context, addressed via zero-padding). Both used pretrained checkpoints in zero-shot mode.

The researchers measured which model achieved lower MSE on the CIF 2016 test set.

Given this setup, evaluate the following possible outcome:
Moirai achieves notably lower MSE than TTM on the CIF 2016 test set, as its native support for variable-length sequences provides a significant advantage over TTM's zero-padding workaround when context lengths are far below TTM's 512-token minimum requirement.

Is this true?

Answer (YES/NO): NO